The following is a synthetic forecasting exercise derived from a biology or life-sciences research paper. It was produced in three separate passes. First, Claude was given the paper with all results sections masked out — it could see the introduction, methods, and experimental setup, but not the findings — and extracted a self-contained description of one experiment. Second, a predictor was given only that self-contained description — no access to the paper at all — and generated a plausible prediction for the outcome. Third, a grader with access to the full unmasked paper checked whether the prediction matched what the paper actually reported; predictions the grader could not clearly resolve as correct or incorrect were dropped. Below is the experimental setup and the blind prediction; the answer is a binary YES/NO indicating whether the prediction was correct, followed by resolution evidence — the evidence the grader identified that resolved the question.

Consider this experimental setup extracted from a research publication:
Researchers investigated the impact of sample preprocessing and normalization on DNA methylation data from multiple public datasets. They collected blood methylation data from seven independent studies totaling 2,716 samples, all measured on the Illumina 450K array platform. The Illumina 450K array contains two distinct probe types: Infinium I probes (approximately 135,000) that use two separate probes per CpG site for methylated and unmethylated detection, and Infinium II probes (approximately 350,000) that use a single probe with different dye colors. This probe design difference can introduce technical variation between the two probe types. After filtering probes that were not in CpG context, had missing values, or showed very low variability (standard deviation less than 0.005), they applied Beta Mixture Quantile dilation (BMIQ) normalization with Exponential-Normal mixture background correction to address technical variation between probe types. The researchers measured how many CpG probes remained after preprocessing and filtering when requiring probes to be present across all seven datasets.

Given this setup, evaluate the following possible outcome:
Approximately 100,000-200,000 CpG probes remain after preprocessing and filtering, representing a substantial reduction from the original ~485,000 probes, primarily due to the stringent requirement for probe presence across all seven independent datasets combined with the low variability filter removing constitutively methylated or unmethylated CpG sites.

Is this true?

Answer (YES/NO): NO